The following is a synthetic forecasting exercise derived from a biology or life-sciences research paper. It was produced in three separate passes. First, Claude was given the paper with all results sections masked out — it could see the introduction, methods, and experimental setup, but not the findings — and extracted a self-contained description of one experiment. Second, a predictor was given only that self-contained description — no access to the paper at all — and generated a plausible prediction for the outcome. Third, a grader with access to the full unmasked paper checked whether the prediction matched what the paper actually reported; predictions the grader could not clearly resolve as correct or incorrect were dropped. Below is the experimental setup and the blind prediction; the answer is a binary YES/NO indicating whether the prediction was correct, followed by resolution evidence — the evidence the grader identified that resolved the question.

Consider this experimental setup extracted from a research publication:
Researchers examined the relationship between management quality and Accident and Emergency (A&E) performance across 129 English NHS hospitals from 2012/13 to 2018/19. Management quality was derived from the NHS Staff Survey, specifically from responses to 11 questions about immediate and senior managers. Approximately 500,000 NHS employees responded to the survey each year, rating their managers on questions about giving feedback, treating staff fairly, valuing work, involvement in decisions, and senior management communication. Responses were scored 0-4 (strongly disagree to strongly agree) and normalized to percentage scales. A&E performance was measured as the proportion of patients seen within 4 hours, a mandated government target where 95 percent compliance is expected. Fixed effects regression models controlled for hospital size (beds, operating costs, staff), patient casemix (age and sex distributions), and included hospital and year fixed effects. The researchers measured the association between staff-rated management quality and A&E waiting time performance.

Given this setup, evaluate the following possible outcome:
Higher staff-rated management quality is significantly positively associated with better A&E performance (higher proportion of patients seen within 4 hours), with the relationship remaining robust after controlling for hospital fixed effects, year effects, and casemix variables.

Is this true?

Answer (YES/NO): NO